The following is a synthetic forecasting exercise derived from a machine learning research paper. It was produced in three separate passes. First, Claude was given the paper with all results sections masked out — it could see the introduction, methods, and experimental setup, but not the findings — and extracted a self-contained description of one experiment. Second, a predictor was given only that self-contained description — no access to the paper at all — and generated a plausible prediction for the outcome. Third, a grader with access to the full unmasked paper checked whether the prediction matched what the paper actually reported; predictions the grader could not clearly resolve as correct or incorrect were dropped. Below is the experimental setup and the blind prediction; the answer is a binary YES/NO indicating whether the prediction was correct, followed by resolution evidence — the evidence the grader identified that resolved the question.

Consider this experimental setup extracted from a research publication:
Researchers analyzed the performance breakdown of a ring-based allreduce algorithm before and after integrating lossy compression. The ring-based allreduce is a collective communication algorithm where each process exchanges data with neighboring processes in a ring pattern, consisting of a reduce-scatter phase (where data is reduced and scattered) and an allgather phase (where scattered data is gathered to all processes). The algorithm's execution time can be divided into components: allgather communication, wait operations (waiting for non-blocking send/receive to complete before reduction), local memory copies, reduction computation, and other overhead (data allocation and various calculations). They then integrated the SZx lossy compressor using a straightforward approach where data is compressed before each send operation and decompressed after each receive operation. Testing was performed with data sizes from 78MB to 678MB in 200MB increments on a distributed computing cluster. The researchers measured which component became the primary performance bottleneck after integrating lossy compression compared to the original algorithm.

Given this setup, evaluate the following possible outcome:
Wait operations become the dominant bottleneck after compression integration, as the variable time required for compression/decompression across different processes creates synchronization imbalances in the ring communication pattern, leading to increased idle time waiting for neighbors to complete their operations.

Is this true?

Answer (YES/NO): NO